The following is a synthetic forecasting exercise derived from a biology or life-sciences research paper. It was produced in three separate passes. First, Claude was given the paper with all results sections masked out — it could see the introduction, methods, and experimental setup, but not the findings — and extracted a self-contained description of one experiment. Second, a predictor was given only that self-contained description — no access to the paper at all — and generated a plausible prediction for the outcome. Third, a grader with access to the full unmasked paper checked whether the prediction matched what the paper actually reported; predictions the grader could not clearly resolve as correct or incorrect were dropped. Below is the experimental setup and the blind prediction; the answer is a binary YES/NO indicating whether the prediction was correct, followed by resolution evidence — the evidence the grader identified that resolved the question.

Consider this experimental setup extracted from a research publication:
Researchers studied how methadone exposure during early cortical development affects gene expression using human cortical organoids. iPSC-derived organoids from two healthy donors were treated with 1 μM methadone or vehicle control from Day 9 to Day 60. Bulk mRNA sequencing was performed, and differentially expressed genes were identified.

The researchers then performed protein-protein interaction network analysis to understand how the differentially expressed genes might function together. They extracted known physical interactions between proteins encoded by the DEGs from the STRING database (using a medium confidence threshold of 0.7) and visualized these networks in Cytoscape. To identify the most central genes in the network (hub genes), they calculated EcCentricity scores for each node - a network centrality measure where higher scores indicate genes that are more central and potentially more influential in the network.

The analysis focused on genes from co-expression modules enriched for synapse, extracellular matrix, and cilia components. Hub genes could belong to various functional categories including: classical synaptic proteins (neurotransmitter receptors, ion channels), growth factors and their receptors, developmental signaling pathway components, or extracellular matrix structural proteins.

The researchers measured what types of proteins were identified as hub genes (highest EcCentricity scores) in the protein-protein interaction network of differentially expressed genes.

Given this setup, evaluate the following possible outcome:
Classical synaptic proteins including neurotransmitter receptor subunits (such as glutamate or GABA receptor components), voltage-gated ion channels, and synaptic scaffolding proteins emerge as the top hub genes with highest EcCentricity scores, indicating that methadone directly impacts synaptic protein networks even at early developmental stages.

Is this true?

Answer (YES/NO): NO